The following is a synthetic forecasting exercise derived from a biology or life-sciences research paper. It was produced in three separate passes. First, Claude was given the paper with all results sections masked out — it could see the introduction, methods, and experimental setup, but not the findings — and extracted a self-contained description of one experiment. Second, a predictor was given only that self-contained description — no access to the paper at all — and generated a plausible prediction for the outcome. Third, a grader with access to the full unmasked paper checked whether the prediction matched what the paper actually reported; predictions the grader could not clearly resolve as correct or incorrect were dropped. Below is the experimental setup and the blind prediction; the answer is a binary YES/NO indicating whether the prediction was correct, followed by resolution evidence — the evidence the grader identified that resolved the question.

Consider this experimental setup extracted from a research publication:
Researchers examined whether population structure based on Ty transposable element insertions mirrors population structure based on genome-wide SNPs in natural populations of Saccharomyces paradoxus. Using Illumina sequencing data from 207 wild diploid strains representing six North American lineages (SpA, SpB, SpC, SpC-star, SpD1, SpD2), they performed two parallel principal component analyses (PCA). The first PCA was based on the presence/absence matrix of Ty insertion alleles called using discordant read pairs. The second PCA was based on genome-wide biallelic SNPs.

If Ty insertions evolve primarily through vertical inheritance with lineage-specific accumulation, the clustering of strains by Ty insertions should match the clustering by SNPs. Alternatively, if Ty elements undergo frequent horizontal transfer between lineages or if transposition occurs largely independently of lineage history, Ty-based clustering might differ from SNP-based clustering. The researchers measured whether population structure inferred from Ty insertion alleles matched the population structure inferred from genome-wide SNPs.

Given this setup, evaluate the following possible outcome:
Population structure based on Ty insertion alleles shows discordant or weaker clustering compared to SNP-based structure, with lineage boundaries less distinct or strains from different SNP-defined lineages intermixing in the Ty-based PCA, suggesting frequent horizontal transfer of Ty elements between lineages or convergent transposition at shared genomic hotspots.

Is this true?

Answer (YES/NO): NO